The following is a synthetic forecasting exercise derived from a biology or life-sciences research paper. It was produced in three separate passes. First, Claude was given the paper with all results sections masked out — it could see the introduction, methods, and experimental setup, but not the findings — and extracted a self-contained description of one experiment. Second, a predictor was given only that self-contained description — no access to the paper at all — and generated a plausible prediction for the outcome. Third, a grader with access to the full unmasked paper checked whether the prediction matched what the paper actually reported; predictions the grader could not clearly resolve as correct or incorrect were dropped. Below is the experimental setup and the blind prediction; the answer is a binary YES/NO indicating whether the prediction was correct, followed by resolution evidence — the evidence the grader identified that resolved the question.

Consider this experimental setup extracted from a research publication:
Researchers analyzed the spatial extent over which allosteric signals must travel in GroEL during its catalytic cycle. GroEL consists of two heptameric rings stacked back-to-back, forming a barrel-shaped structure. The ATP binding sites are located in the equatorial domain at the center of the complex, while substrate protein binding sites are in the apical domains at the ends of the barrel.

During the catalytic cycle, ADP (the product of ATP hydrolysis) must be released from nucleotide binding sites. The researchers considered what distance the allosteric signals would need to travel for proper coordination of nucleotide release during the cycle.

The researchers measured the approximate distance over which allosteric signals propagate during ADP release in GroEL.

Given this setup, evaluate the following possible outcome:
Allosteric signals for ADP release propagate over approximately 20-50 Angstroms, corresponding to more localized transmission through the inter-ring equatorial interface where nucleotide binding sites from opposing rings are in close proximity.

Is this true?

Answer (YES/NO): NO